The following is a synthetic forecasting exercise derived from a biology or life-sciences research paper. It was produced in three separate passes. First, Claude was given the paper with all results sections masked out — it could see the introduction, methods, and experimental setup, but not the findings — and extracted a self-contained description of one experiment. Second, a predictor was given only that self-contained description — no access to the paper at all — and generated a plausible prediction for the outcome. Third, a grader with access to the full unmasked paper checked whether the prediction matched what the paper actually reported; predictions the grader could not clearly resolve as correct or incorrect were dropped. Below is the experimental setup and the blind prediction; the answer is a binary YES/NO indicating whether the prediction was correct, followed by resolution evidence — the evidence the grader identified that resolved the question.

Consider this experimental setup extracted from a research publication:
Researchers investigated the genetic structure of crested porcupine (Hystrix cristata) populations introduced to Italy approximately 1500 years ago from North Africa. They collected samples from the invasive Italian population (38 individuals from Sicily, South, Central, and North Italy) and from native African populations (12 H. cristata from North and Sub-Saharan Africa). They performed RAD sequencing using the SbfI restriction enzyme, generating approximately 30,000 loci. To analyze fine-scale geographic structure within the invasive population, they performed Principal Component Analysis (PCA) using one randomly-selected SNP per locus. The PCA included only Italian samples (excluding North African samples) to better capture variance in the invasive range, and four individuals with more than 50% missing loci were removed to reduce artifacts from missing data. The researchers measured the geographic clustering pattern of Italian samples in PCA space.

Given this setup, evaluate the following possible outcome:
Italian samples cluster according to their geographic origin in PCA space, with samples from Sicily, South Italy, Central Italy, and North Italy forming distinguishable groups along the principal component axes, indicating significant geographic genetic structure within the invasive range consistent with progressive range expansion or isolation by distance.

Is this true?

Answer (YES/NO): YES